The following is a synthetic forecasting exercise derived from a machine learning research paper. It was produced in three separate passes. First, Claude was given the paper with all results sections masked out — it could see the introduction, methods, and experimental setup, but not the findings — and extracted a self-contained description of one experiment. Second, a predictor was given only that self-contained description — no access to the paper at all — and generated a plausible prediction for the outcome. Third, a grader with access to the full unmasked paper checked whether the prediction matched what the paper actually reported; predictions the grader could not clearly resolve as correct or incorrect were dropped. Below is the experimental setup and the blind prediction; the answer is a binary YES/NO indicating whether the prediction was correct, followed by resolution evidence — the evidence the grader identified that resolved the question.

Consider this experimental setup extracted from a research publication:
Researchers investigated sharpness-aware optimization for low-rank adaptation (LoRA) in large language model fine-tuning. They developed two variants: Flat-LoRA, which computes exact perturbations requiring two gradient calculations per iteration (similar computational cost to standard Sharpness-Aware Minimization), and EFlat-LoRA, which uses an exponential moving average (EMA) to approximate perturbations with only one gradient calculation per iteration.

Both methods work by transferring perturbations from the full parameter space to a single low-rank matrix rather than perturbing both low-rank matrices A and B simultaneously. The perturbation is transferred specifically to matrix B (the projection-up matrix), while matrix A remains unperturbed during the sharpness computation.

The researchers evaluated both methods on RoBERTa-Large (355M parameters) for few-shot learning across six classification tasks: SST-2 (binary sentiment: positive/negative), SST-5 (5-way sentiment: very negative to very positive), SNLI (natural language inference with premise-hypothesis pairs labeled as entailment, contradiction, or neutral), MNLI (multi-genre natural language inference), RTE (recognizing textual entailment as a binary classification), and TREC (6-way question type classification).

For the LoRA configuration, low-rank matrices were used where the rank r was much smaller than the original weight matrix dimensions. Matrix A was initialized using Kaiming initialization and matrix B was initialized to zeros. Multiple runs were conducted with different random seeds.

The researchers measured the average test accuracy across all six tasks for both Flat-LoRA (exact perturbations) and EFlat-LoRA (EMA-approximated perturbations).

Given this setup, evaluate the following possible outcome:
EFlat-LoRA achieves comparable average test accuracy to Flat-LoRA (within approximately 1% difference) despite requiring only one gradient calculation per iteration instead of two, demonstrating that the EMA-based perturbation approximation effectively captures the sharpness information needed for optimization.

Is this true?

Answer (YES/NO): YES